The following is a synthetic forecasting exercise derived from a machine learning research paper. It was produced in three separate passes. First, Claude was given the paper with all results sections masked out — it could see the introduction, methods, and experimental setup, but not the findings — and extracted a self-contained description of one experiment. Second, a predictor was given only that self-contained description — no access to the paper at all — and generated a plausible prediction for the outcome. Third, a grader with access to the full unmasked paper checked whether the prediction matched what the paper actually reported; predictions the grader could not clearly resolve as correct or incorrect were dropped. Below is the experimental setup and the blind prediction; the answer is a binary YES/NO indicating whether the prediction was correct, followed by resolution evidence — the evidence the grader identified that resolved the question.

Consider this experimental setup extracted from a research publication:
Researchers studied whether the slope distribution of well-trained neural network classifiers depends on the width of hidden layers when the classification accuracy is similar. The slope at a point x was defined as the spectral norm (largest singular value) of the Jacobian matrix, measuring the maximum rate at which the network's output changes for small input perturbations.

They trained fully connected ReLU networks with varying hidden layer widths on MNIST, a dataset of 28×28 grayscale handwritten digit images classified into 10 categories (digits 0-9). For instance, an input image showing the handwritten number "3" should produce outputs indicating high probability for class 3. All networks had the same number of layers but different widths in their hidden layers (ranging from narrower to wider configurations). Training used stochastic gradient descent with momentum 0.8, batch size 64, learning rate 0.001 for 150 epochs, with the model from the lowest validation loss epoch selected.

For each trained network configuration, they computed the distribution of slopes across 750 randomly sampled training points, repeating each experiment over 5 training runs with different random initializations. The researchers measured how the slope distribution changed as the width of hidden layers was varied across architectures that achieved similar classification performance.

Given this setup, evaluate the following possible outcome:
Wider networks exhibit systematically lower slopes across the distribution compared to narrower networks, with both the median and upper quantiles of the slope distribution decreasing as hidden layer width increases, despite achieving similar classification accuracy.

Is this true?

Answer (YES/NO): NO